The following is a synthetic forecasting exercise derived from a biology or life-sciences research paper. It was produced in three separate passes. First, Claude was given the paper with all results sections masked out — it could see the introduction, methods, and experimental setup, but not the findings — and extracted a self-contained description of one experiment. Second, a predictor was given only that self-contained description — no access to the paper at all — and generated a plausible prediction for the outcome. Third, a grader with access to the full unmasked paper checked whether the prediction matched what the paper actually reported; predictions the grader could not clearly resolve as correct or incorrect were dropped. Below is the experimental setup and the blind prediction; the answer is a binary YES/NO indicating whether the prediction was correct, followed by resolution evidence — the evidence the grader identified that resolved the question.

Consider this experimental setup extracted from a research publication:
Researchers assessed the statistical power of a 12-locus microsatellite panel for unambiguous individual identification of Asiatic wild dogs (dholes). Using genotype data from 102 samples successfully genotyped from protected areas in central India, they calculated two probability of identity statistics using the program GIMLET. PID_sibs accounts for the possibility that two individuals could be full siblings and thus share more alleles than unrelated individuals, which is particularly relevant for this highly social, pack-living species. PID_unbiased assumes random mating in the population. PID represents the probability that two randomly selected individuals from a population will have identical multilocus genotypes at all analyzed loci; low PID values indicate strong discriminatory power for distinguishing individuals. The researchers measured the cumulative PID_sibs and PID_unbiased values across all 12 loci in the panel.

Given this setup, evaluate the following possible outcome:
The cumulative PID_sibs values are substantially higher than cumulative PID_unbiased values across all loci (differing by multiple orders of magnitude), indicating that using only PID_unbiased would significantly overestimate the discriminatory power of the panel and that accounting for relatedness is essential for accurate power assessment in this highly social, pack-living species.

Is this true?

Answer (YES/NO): YES